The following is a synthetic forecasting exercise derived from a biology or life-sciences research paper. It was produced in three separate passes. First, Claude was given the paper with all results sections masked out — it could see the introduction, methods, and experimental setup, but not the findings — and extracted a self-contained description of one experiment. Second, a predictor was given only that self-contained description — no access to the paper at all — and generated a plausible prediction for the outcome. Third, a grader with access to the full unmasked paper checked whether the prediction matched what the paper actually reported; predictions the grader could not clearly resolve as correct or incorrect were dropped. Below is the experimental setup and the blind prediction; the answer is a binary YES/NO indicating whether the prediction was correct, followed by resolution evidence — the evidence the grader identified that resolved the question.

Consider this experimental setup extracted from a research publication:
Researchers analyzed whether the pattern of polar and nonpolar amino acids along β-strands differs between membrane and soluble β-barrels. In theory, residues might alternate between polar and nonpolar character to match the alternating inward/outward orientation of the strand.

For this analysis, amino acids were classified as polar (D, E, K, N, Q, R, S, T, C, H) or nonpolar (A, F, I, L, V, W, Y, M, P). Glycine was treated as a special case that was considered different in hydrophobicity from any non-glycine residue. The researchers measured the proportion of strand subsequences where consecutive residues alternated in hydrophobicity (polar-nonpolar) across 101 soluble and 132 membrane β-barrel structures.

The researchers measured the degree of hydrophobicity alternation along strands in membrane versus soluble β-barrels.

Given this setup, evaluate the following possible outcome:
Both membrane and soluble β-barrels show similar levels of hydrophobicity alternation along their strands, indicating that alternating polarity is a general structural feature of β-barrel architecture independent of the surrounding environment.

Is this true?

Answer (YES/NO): NO